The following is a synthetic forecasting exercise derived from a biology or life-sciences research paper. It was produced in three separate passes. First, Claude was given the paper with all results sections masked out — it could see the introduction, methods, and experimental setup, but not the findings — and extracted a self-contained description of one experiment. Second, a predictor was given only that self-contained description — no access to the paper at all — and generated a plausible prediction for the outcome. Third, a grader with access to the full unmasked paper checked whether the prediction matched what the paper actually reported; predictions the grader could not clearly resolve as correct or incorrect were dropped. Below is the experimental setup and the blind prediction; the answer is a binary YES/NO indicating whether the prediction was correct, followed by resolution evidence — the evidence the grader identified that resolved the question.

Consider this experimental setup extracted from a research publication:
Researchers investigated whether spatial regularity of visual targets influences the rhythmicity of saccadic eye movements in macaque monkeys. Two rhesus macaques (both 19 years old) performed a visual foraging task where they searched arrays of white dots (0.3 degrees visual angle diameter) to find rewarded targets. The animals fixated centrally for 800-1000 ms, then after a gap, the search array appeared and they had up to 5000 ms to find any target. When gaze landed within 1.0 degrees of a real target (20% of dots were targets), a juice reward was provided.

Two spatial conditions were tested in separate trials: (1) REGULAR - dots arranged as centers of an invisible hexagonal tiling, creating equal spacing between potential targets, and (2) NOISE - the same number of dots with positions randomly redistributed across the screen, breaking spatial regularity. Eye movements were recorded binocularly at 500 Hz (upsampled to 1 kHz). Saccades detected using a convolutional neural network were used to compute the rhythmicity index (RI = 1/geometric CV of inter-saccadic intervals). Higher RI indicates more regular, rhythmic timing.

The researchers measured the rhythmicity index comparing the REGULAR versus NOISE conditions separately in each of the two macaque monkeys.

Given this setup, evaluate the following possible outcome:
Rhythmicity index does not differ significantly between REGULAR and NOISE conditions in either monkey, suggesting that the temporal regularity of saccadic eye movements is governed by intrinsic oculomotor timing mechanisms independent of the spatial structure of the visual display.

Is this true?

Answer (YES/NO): NO